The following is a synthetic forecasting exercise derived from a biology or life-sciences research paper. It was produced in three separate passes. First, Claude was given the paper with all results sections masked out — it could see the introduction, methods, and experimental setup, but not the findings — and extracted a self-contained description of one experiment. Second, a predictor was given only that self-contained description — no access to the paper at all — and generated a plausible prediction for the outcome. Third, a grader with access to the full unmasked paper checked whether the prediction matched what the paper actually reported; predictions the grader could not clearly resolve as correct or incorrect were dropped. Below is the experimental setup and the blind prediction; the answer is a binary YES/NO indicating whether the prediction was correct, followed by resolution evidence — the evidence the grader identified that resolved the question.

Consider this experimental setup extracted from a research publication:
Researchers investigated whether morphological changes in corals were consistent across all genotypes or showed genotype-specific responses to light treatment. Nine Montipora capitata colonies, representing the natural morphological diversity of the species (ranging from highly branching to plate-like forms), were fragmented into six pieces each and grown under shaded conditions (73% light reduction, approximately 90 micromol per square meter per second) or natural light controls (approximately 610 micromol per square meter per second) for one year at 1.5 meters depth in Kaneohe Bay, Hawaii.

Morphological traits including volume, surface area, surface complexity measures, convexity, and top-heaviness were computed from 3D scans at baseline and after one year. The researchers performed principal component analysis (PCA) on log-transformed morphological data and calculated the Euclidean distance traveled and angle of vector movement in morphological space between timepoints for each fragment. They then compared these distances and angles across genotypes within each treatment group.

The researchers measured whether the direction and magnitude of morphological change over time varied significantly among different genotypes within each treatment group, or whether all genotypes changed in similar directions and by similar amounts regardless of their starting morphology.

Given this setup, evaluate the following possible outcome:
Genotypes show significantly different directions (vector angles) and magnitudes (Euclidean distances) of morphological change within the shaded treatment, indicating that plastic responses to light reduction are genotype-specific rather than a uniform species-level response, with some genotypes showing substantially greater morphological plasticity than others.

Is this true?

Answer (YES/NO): NO